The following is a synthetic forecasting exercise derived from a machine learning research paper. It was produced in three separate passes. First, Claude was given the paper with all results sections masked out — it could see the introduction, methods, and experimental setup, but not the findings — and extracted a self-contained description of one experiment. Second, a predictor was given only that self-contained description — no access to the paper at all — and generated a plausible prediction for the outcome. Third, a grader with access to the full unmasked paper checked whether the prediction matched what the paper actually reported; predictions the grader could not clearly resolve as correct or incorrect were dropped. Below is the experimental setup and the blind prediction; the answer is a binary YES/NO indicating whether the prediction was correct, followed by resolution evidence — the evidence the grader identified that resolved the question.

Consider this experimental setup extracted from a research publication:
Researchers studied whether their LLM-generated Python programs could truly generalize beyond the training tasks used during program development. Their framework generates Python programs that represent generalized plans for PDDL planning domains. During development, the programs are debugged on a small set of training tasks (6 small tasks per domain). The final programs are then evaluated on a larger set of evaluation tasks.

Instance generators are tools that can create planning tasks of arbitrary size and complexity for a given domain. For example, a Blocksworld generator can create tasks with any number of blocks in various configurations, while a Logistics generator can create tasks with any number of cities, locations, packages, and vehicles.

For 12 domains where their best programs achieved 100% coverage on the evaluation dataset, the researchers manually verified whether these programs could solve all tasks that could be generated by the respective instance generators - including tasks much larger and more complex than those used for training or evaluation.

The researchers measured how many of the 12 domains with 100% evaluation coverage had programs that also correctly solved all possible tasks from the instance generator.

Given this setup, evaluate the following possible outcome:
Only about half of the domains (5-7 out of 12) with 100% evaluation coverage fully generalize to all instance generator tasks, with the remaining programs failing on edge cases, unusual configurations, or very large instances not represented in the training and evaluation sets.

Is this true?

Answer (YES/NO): NO